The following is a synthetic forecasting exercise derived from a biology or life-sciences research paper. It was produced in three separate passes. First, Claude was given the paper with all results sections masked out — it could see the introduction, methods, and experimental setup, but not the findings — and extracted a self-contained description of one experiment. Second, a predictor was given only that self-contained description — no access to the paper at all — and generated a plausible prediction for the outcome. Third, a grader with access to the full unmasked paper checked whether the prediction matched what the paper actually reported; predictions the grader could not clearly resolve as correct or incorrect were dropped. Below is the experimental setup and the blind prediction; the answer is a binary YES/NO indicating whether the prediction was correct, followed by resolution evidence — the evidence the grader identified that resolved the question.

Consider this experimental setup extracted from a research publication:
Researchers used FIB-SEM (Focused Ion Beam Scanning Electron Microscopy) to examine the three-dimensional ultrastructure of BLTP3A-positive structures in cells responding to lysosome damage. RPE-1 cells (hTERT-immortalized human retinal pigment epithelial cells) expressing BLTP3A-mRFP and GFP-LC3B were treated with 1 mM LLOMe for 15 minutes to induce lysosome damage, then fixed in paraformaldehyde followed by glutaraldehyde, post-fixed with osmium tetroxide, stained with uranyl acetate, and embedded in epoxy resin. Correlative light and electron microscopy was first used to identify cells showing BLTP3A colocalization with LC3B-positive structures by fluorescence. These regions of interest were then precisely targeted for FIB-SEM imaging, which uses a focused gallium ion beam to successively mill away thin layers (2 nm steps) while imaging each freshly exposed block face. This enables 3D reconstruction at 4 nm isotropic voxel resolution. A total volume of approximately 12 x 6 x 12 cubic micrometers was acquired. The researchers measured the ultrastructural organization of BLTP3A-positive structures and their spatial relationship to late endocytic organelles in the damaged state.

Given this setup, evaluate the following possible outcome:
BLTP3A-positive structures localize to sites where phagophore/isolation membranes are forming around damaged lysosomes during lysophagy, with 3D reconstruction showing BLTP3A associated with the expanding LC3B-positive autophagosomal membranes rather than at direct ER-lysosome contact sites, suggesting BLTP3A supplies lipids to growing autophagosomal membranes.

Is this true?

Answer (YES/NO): NO